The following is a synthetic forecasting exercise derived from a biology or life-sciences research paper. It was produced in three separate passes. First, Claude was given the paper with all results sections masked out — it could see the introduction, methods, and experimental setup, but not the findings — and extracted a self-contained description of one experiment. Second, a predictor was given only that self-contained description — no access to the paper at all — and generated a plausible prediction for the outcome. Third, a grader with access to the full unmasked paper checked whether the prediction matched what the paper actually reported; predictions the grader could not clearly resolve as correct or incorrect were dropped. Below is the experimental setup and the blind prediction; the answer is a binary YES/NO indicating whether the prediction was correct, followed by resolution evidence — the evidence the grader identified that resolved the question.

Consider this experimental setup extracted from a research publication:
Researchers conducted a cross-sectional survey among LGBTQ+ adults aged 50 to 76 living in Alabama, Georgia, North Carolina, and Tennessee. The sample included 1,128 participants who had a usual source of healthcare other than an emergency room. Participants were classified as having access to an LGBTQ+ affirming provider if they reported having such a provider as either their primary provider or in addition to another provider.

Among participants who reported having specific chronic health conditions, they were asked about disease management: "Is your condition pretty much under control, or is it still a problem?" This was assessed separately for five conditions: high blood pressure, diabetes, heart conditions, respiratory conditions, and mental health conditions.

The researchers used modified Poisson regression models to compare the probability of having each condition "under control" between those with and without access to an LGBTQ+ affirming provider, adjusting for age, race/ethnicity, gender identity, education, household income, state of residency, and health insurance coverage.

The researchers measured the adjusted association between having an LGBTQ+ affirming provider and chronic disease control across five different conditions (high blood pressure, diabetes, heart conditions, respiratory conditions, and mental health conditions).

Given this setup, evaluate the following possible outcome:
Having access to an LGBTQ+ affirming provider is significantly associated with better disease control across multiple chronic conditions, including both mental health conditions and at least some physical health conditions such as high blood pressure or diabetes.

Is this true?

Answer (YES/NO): NO